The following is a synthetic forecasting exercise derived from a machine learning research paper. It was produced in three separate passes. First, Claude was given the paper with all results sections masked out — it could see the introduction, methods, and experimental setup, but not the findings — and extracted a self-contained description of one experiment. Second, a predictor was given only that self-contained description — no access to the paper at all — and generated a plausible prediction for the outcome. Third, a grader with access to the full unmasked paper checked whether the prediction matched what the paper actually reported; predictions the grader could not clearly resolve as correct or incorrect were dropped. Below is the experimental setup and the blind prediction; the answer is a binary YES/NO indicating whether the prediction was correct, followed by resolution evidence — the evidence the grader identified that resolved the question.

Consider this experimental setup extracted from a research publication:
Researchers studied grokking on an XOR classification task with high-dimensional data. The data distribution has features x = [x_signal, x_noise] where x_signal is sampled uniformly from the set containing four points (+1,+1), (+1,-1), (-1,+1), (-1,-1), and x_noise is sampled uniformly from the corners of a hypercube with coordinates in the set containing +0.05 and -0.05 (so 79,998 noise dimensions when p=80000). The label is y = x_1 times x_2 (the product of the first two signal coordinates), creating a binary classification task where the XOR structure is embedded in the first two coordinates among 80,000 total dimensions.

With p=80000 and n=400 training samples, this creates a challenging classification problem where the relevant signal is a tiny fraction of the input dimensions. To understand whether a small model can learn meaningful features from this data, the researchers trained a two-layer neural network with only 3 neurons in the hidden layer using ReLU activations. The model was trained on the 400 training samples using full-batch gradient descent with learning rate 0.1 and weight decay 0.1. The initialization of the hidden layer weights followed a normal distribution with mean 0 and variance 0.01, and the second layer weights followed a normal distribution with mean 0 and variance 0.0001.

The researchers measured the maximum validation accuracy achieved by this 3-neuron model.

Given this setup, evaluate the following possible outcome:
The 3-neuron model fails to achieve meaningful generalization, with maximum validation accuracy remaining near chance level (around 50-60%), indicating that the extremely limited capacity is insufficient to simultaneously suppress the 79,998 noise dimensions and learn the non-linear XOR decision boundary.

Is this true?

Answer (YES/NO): NO